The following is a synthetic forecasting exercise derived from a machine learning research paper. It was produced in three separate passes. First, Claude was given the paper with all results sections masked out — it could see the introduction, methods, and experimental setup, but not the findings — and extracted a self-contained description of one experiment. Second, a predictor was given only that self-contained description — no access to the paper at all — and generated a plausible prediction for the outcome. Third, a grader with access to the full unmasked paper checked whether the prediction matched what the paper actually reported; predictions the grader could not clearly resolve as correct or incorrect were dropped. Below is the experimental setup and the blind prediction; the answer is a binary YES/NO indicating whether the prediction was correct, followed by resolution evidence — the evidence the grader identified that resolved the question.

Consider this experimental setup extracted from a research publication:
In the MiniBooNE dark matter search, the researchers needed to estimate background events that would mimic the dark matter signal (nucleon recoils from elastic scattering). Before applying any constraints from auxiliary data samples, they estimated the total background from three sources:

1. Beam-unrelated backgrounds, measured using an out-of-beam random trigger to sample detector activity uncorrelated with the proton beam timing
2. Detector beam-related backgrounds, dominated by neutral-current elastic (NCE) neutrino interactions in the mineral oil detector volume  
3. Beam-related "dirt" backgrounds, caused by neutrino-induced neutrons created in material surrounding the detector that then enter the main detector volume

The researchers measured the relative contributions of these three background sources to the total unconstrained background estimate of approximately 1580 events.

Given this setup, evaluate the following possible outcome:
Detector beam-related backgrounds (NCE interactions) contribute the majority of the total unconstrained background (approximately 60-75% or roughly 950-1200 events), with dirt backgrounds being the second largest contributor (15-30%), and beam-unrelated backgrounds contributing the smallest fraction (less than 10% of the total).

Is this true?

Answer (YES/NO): NO